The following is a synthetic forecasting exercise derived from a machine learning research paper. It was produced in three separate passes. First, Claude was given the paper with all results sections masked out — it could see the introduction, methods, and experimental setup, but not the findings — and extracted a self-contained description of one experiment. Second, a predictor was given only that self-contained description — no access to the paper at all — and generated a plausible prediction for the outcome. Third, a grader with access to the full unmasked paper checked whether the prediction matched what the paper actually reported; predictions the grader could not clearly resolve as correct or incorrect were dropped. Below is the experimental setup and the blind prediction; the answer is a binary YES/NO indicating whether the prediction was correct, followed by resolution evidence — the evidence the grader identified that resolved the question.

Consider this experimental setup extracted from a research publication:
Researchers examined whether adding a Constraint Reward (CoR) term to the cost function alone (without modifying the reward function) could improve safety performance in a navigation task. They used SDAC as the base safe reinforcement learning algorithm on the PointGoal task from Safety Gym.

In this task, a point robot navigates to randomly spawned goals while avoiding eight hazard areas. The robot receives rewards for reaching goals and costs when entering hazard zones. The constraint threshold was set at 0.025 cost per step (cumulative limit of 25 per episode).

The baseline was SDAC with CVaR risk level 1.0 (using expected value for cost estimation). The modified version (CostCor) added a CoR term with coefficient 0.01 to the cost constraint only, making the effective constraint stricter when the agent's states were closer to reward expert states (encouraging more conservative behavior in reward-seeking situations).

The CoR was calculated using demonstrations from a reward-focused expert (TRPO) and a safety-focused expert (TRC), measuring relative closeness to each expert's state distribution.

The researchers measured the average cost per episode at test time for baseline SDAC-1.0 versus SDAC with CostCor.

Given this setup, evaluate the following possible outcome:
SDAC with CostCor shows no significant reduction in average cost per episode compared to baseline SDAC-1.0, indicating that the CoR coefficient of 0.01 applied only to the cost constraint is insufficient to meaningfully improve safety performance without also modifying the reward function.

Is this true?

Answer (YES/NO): NO